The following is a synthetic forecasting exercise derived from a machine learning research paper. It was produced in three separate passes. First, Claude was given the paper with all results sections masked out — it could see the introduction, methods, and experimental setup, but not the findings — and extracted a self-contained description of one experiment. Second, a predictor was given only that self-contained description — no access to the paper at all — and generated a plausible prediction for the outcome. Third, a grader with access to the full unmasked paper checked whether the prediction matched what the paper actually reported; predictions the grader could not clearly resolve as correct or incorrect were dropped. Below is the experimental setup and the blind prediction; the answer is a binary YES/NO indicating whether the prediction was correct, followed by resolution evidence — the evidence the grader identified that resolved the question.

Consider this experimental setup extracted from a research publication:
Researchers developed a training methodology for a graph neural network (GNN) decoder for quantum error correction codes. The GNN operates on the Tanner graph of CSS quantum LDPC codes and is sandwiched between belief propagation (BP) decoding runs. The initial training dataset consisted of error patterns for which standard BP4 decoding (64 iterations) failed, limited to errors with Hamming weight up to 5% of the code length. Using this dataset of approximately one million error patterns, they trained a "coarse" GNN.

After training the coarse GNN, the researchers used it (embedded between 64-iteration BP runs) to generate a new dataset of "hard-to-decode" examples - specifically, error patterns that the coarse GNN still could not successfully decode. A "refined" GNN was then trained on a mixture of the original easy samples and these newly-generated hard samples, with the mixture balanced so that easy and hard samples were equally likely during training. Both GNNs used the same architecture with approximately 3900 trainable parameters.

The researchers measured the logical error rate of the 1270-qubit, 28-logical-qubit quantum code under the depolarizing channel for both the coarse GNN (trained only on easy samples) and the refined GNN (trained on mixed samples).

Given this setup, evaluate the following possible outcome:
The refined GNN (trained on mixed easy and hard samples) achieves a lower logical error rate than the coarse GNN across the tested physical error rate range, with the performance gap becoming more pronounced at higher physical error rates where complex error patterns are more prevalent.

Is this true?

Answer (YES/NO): NO